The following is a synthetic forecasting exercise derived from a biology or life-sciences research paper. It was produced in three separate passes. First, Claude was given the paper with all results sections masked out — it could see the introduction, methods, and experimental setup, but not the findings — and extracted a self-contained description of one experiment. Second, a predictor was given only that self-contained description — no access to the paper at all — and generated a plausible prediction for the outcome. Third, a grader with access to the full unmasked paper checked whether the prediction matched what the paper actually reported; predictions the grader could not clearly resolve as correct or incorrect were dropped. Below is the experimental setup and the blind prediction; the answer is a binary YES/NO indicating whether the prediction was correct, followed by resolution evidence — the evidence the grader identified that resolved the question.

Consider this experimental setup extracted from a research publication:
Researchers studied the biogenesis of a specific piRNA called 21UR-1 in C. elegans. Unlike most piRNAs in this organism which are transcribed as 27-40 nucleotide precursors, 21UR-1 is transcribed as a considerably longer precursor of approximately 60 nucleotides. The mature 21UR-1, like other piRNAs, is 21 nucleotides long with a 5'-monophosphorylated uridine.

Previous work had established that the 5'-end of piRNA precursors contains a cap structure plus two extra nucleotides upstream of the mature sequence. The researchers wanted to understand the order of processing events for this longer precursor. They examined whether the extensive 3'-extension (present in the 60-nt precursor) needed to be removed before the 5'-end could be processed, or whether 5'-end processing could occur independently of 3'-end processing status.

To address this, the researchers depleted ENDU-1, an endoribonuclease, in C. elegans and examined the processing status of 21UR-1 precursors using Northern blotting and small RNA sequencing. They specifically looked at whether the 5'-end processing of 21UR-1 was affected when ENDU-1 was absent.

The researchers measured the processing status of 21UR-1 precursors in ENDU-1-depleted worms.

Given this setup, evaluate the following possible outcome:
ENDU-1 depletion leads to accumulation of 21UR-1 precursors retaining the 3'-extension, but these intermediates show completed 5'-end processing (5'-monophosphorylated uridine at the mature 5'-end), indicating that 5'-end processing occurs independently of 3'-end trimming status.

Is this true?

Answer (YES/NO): NO